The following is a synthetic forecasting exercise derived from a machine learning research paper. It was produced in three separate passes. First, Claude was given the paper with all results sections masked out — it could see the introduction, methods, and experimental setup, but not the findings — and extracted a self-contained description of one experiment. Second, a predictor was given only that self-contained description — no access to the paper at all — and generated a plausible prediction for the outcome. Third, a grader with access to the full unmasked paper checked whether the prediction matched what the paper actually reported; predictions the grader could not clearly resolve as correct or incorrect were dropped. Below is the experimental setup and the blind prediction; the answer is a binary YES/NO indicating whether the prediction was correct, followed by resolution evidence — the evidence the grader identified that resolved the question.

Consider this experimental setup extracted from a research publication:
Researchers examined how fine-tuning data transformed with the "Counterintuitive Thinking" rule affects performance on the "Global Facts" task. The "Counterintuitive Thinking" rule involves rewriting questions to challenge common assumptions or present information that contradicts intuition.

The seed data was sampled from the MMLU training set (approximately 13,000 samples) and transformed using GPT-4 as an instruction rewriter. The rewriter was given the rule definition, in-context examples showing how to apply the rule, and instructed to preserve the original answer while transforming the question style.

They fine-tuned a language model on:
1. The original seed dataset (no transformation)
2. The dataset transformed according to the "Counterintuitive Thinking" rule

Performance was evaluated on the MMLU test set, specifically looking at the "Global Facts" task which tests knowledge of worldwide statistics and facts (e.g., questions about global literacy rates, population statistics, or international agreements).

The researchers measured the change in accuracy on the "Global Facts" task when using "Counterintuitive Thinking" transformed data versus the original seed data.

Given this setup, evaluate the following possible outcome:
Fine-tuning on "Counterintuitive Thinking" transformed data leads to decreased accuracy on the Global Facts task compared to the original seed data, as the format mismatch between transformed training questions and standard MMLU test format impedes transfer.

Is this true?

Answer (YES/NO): NO